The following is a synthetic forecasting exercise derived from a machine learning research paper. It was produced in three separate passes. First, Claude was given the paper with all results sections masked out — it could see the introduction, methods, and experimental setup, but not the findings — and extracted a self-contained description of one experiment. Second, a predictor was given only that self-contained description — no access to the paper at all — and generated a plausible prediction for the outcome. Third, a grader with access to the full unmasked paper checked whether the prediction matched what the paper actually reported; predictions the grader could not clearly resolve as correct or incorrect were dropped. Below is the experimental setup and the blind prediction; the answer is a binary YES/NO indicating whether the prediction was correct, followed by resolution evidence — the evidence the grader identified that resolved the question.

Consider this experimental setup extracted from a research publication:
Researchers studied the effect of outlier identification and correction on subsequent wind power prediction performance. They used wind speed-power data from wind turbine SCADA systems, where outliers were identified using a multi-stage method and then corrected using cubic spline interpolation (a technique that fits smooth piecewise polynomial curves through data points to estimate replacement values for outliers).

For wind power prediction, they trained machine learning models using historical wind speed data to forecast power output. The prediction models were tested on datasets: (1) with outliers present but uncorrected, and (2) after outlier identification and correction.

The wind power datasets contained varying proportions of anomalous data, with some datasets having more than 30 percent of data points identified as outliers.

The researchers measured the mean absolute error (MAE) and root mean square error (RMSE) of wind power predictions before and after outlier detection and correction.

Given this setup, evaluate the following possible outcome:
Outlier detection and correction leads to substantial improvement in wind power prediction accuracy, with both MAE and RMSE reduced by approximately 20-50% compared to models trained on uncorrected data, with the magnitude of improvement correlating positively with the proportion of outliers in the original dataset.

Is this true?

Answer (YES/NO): NO